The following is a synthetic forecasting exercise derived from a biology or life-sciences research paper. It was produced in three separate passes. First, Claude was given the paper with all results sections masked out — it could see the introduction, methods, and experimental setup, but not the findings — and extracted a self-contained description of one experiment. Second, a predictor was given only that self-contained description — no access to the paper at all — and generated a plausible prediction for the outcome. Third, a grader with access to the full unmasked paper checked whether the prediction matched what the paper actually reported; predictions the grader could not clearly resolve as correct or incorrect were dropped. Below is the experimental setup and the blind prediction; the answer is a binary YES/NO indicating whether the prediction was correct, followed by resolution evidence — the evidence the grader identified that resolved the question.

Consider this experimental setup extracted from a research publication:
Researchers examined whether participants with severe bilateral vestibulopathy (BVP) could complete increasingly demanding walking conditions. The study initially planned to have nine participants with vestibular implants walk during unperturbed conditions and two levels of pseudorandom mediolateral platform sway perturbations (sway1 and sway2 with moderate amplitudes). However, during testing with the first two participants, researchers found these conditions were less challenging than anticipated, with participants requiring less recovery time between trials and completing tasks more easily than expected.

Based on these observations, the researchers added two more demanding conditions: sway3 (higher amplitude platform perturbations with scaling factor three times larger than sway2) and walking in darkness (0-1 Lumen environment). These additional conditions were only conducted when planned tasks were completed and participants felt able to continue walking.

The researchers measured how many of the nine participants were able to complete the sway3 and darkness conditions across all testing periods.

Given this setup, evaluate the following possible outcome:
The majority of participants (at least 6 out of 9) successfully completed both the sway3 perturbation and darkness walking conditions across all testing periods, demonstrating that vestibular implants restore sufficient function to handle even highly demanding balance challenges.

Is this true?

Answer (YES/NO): NO